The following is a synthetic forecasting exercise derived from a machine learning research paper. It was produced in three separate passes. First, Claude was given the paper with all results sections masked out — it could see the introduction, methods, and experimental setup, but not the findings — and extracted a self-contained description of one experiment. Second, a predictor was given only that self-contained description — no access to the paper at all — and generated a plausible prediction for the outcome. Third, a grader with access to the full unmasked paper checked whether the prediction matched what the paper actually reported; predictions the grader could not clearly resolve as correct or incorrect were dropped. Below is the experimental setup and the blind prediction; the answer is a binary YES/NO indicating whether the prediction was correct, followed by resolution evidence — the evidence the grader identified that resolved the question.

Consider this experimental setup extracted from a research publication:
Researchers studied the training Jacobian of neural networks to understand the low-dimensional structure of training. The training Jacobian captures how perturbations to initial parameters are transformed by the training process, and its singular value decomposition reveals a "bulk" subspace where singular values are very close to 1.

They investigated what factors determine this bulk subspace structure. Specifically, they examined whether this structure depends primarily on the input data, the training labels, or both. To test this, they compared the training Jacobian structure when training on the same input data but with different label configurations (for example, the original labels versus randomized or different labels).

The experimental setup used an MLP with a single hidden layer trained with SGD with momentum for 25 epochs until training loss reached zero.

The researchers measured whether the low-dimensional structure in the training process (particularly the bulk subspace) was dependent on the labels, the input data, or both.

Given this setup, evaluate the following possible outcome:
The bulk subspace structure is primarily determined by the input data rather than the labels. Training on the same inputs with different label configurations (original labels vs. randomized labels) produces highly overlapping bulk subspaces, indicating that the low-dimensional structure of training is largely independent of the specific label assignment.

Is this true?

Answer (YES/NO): YES